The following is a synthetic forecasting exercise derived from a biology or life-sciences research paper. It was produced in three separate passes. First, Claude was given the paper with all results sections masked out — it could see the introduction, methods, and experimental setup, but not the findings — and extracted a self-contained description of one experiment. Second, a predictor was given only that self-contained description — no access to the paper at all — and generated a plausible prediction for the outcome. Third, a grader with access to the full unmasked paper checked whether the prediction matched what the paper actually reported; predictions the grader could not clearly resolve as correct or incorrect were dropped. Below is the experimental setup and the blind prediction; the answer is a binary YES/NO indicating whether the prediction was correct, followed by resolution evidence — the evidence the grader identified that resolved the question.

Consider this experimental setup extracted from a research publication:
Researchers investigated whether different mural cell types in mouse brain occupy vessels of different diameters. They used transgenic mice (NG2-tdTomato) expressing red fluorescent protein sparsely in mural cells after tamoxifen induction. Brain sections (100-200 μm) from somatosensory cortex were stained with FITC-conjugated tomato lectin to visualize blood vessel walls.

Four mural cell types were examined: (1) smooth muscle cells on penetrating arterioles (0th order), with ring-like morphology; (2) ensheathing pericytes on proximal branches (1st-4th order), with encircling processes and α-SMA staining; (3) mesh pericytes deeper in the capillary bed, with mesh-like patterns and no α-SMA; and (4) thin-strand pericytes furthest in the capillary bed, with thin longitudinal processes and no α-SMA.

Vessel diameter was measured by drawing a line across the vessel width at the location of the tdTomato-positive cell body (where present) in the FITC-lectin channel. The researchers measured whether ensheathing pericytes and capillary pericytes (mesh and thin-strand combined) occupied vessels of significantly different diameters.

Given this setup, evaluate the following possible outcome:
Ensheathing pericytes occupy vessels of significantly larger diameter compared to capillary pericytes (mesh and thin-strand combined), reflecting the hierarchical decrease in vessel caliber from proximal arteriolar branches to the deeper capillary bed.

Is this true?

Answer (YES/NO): NO